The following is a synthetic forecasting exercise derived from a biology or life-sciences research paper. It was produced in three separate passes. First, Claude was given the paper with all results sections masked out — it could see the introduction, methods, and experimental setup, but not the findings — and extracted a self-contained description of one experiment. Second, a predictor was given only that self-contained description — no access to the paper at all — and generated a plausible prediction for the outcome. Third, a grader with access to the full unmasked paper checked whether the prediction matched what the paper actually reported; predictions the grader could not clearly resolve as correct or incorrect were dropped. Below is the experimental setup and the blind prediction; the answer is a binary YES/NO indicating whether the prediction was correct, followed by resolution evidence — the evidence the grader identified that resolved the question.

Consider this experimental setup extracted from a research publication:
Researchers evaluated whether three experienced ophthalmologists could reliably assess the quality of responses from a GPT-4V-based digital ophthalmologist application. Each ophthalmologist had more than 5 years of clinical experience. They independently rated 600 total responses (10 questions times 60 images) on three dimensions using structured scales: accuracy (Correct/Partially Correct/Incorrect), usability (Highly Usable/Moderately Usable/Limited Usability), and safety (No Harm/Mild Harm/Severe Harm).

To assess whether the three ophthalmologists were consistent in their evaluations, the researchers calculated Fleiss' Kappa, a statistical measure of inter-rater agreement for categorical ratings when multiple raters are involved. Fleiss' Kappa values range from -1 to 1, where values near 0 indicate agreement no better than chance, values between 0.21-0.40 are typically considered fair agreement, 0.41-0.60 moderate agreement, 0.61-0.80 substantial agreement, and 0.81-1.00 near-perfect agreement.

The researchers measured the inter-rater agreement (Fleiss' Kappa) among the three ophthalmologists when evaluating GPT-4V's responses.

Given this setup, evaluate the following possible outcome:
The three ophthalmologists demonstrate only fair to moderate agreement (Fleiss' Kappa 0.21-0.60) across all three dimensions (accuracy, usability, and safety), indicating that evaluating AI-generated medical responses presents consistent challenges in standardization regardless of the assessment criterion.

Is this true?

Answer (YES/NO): NO